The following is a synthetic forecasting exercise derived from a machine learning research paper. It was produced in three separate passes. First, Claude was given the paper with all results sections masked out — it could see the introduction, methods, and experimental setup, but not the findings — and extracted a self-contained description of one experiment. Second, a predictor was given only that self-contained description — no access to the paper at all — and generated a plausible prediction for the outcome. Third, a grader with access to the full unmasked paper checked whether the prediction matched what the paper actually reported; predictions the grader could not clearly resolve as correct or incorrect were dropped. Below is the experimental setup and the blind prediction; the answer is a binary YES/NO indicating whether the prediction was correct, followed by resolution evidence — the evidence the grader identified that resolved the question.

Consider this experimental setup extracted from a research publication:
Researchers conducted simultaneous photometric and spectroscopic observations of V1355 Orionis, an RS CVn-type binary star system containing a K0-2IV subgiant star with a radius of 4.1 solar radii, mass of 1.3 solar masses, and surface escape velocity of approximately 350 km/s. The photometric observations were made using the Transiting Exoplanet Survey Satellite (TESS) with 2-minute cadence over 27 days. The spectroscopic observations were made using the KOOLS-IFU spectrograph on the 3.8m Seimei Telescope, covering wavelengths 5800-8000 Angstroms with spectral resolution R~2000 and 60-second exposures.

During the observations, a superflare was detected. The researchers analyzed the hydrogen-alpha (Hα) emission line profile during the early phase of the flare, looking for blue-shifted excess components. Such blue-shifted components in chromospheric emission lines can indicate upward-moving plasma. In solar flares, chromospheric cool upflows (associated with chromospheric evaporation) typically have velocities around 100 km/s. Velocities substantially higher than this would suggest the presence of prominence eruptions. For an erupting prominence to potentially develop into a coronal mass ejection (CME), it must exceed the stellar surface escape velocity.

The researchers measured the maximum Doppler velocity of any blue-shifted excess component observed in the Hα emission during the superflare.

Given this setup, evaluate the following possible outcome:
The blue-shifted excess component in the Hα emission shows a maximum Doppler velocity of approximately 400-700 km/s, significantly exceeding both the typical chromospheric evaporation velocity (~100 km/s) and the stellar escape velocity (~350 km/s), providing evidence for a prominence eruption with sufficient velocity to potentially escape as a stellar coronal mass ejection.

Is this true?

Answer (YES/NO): NO